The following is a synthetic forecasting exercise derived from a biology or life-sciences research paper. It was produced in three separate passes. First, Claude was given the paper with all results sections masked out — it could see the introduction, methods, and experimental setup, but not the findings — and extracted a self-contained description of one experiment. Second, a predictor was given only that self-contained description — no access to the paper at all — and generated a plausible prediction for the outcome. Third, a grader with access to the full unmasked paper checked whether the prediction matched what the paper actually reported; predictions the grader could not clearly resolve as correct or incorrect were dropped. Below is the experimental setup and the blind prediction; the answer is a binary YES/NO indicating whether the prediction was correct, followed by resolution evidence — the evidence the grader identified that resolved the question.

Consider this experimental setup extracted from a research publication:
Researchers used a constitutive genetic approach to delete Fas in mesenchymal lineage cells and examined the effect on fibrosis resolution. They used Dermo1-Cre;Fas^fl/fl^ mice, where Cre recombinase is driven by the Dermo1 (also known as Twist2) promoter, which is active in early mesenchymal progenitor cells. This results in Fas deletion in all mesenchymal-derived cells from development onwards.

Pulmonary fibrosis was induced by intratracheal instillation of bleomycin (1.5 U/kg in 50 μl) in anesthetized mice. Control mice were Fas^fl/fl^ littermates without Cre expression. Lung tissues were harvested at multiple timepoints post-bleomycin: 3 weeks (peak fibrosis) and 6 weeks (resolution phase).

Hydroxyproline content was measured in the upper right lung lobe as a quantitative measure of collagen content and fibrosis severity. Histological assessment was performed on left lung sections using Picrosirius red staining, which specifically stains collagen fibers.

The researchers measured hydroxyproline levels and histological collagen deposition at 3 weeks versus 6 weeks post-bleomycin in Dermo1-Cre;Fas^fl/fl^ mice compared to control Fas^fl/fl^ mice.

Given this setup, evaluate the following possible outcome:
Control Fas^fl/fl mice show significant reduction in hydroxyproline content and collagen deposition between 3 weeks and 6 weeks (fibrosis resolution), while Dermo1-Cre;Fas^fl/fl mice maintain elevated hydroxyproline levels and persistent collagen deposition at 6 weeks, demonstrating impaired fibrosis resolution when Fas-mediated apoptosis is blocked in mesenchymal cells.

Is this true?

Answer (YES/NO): YES